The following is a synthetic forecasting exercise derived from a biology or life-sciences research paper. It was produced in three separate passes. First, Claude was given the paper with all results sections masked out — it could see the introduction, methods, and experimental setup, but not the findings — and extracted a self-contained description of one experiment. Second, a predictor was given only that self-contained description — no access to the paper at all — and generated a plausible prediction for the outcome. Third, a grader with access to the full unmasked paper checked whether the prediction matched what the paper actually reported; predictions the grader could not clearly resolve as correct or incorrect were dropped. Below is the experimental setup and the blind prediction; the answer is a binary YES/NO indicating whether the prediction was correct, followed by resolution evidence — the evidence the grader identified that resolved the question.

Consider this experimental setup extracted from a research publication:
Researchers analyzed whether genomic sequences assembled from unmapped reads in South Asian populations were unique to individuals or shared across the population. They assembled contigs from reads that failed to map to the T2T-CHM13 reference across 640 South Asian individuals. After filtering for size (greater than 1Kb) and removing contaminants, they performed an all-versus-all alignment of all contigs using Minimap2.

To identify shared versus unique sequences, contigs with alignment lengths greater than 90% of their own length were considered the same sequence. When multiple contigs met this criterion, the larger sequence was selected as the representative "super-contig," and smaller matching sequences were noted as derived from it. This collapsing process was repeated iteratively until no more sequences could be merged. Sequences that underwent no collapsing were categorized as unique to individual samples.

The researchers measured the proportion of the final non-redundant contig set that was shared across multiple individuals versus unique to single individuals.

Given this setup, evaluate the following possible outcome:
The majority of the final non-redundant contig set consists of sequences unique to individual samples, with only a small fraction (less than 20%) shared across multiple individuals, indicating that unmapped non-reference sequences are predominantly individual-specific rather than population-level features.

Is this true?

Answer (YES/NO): NO